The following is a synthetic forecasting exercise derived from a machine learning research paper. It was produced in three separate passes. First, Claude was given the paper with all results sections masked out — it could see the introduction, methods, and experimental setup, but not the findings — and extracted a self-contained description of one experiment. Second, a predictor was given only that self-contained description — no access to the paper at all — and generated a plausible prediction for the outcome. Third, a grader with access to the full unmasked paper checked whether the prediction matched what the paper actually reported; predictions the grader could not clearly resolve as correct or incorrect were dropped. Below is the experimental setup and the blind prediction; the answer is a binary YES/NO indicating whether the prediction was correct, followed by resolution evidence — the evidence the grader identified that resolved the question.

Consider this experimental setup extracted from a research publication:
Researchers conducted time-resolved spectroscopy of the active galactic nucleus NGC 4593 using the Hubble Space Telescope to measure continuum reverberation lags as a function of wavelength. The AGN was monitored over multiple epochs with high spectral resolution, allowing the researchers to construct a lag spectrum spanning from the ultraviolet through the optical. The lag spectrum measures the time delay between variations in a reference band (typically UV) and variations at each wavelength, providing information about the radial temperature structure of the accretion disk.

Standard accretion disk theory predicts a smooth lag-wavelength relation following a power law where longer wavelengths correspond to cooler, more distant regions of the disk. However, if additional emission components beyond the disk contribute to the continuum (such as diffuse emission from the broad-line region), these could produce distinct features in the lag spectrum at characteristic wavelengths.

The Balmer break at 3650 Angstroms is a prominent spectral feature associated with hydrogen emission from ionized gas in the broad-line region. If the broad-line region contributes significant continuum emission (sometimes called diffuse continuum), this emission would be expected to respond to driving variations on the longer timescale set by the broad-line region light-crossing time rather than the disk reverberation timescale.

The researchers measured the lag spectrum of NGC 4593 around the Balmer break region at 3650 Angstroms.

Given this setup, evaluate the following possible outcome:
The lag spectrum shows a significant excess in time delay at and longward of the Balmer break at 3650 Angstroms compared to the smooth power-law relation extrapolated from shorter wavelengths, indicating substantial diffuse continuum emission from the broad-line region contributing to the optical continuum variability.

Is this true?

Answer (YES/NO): YES